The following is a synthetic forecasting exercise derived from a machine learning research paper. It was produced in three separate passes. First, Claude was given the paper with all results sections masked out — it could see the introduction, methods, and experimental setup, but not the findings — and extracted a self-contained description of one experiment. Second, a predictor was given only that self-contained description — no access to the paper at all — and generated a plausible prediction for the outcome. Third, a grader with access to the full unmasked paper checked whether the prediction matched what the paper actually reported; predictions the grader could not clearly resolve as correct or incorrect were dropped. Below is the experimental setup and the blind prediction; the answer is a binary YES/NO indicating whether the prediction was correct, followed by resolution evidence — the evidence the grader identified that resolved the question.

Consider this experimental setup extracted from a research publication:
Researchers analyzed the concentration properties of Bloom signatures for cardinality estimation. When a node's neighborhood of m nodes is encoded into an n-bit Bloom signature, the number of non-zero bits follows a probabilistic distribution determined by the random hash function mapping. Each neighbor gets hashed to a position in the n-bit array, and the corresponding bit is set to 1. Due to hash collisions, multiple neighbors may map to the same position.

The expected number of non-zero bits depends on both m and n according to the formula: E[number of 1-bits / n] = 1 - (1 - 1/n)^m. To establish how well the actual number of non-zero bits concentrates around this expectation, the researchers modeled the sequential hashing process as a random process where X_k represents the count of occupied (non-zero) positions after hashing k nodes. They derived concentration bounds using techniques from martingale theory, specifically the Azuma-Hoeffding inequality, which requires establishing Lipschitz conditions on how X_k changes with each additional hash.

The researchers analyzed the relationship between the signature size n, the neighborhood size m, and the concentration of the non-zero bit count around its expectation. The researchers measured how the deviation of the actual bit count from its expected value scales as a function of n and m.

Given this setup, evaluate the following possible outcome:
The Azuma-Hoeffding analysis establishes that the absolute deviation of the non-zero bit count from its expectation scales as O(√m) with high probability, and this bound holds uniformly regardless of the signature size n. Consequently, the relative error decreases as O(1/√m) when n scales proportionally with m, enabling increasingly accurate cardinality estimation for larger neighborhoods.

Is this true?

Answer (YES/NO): NO